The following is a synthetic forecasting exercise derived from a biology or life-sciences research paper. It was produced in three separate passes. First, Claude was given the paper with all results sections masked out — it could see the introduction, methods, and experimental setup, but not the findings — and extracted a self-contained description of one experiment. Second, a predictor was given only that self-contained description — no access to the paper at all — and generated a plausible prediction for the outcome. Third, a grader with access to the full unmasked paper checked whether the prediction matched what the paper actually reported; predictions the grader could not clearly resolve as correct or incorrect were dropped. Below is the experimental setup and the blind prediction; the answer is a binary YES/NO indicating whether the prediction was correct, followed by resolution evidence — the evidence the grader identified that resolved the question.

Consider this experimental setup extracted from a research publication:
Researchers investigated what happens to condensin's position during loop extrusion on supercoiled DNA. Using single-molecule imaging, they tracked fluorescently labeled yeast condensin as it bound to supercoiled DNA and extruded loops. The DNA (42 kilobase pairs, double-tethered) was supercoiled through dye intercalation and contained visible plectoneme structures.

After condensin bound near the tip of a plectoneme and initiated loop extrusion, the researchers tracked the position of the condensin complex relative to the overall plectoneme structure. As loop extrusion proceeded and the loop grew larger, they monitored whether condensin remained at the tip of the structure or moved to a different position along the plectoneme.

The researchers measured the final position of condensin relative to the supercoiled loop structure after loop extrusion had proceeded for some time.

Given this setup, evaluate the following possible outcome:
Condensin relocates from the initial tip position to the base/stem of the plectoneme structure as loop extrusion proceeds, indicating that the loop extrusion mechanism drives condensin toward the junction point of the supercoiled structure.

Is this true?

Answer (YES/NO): NO